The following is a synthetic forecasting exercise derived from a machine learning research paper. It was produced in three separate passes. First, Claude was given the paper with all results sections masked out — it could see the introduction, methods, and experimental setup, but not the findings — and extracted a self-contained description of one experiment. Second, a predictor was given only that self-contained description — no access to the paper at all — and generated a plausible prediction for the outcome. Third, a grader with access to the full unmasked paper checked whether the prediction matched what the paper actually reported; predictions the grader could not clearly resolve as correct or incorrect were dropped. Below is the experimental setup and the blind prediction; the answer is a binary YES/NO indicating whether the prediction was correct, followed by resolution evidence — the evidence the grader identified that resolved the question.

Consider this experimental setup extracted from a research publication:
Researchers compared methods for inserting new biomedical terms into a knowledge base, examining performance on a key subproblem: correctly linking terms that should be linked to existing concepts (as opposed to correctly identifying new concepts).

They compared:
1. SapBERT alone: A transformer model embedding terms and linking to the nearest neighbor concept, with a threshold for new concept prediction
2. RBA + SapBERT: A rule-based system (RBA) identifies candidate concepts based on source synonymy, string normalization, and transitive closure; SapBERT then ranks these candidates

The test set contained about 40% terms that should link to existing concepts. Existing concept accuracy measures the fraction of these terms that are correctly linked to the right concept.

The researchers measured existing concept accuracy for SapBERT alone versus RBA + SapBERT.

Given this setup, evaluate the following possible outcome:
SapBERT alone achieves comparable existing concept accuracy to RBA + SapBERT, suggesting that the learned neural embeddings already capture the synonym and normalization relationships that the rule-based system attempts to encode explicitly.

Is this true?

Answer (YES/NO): NO